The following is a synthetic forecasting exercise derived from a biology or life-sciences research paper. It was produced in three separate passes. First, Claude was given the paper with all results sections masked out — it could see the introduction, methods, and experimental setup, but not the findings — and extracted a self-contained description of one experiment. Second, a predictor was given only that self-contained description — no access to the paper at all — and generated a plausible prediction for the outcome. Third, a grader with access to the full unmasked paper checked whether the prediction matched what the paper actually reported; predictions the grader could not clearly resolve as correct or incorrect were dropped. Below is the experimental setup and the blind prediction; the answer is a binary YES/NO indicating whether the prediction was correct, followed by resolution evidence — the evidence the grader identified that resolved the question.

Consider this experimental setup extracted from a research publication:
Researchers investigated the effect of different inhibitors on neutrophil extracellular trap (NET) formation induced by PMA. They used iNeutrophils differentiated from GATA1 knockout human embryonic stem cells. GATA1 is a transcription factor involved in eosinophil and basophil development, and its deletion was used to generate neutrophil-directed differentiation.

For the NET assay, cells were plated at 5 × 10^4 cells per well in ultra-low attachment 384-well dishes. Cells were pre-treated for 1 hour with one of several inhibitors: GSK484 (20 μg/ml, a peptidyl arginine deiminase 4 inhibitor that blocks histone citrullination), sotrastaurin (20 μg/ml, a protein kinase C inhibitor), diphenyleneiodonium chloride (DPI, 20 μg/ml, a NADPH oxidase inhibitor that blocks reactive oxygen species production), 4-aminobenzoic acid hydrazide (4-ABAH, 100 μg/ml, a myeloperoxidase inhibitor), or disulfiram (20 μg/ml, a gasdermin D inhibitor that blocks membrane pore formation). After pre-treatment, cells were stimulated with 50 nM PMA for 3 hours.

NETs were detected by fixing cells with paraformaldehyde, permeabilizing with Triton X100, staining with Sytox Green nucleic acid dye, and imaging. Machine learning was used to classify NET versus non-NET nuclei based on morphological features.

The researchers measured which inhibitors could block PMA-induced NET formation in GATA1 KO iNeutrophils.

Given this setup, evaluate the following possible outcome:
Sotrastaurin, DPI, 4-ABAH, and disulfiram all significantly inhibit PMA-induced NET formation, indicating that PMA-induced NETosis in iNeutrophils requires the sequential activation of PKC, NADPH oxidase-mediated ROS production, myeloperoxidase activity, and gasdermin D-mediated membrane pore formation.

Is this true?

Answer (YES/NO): YES